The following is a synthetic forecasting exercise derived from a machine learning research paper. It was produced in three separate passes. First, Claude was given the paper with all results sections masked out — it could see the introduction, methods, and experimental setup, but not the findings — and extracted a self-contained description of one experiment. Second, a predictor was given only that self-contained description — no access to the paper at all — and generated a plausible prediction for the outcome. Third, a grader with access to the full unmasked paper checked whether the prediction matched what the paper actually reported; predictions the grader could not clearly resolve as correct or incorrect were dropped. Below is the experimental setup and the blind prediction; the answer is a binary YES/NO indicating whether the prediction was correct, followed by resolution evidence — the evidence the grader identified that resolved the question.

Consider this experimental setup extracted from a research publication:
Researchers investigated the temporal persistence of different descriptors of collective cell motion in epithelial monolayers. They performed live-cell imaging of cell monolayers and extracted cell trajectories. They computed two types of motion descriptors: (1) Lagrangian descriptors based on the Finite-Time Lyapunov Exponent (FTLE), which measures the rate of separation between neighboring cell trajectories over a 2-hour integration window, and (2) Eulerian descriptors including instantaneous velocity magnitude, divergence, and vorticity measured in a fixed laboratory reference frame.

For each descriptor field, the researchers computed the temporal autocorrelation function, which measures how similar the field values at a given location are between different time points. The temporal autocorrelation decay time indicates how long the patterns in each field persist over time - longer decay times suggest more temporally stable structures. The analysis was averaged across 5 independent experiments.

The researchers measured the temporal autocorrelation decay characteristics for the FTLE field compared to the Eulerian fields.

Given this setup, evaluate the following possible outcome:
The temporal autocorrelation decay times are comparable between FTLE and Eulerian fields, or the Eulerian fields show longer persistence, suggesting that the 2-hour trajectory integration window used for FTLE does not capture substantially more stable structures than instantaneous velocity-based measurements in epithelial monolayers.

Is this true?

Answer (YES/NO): NO